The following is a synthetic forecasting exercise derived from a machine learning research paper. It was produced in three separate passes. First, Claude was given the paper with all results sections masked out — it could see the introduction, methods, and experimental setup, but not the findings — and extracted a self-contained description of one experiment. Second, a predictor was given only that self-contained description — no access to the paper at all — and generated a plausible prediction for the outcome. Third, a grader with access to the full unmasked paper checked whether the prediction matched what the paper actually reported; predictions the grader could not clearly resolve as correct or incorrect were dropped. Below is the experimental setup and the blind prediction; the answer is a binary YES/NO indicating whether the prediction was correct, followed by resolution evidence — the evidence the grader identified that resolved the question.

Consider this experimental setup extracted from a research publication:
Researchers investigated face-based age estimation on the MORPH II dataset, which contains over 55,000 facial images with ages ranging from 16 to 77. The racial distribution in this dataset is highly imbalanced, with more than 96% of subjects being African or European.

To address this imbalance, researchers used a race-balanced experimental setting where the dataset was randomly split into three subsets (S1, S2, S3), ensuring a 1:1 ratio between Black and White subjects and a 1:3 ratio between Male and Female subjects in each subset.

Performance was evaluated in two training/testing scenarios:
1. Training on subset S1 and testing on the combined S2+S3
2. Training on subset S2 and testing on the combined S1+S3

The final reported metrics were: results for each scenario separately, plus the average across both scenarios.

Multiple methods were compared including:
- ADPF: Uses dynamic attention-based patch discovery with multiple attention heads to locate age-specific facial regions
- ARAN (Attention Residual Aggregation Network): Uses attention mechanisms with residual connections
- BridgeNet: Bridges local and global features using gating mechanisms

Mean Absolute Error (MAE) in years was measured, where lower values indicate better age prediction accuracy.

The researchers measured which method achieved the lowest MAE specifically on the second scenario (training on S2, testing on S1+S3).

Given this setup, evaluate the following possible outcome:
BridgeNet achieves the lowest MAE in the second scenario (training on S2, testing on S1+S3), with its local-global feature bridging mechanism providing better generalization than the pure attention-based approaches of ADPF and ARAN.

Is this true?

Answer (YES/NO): NO